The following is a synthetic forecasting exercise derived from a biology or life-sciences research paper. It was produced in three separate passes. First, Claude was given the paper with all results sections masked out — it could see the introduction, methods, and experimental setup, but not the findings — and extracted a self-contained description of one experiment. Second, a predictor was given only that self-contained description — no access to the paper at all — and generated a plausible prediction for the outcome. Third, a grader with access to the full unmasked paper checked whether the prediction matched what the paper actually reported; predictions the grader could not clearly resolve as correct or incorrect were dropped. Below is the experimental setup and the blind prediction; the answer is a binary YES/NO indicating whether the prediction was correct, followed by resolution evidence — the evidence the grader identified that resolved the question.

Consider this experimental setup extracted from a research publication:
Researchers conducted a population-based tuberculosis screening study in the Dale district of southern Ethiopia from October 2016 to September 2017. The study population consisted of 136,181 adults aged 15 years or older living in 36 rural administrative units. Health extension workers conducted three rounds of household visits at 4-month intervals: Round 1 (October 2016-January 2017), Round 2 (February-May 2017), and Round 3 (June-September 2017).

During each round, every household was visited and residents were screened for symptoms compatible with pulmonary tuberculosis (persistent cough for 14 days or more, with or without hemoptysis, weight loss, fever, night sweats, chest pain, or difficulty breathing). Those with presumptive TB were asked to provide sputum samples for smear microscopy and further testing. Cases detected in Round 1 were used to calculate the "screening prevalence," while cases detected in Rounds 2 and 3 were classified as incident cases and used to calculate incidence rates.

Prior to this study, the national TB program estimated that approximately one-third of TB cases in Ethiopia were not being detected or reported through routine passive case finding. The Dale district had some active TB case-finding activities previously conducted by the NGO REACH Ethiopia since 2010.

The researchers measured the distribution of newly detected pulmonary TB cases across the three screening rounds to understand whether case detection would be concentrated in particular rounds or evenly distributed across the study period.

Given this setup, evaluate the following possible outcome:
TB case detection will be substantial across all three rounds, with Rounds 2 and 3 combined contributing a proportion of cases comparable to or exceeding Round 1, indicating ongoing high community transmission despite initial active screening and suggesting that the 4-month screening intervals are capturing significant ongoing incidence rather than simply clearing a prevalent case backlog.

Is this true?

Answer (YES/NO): YES